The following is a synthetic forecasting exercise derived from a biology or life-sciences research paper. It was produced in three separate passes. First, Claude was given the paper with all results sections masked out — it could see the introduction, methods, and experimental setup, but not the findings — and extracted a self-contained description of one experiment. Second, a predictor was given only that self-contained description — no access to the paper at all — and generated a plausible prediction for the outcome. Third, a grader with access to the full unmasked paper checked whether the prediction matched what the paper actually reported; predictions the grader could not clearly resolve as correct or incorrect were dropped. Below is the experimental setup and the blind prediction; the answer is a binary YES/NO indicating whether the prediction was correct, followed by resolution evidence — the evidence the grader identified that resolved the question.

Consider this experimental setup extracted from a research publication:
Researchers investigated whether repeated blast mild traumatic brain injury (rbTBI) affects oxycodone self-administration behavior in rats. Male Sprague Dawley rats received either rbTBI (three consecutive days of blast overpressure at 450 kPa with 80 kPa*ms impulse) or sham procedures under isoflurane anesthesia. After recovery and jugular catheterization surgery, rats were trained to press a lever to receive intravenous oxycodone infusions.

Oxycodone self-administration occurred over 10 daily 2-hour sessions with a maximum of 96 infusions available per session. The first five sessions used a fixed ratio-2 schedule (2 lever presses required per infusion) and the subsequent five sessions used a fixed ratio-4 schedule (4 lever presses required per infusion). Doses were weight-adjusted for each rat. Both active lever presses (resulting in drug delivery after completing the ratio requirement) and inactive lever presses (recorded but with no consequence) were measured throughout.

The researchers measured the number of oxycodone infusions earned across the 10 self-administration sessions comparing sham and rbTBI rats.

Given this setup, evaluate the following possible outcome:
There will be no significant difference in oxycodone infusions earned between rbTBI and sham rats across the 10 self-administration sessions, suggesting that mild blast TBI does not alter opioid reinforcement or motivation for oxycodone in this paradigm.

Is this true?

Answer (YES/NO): YES